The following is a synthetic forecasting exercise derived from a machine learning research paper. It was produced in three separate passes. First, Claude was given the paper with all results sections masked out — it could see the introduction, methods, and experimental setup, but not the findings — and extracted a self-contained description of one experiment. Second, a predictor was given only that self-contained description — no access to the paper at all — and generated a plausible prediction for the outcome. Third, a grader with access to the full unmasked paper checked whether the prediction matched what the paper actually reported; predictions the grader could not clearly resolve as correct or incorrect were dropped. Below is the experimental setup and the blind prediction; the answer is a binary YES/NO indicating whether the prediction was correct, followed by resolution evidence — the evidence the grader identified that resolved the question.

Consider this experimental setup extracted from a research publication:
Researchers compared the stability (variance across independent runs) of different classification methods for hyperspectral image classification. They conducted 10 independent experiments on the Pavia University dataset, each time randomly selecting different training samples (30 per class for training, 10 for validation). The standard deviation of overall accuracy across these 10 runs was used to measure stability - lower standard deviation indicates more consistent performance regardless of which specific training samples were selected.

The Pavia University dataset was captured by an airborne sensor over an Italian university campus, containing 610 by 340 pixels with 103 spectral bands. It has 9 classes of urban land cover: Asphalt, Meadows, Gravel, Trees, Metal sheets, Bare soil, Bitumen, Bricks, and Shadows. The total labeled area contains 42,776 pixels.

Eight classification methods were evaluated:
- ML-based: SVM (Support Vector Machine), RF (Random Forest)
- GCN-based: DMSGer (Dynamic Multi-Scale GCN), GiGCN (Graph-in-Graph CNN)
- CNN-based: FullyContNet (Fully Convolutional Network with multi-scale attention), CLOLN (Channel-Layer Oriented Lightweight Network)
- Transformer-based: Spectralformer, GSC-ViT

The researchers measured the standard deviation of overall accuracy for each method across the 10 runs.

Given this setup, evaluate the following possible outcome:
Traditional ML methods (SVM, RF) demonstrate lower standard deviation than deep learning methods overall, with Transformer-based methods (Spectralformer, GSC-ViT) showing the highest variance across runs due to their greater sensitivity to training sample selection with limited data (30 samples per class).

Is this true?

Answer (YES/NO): NO